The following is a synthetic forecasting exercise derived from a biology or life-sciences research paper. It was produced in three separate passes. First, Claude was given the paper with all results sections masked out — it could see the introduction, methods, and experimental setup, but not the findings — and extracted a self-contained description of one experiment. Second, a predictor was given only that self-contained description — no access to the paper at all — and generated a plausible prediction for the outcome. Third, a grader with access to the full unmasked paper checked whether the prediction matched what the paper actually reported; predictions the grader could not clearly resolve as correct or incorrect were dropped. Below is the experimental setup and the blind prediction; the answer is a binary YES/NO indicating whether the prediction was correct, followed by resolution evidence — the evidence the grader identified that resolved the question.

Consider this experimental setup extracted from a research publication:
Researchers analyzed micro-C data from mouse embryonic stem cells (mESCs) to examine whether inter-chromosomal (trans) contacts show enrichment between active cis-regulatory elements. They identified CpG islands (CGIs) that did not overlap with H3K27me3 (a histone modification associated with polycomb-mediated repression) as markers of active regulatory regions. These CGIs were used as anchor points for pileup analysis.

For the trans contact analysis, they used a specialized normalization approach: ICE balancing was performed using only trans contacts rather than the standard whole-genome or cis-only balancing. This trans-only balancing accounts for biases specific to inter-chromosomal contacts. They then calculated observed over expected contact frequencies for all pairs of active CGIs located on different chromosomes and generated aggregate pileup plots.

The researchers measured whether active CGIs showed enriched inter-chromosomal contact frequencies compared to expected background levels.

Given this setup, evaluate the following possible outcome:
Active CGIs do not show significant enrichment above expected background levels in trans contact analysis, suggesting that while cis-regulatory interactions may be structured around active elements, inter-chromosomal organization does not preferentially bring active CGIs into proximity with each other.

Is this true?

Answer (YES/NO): NO